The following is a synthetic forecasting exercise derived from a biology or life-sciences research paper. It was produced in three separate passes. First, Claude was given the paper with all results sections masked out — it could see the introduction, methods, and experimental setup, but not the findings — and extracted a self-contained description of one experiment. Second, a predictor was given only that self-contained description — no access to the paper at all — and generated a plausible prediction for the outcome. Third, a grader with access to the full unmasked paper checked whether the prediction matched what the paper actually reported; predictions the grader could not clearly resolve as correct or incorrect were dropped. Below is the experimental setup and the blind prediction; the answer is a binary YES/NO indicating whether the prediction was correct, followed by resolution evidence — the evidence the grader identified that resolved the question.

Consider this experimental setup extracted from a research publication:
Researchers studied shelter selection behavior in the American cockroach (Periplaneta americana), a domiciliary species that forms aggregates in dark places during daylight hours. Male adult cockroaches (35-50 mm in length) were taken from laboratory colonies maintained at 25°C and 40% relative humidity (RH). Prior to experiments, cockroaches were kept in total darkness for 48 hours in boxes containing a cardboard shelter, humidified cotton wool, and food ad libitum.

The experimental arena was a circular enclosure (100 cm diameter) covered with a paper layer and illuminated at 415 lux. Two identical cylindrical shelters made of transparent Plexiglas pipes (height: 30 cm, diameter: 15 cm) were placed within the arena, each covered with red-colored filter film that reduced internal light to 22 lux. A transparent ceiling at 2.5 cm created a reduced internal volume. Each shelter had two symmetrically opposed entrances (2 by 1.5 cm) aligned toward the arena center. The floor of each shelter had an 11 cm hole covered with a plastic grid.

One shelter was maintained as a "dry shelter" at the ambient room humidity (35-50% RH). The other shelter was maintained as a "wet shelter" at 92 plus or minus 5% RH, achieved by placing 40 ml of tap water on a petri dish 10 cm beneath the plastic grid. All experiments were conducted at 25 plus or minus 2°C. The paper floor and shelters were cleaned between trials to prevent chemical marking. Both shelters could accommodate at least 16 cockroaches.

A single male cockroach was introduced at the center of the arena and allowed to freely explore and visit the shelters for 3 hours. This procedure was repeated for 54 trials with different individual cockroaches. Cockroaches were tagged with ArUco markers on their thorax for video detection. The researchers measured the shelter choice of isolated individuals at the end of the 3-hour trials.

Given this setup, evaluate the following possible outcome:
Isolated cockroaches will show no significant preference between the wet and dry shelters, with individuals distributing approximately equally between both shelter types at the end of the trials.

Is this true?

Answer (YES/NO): NO